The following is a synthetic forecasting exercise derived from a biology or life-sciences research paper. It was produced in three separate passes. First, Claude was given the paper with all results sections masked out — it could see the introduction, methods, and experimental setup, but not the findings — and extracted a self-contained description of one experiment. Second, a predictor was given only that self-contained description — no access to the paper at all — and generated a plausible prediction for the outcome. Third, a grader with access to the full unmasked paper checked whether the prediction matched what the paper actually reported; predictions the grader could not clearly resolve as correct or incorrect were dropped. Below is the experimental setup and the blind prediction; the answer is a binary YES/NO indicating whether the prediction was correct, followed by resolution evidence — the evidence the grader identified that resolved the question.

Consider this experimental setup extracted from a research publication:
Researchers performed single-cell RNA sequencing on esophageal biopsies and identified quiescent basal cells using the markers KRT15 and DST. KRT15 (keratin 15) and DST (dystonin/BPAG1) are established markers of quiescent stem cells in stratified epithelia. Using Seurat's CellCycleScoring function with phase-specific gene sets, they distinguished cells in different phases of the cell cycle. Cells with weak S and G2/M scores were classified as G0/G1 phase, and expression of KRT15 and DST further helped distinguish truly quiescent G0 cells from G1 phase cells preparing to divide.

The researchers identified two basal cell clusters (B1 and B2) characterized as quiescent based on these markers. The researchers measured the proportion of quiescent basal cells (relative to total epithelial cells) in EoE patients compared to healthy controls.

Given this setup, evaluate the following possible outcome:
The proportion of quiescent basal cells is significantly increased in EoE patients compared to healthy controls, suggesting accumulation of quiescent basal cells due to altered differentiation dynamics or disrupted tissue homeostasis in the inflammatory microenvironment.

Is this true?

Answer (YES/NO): NO